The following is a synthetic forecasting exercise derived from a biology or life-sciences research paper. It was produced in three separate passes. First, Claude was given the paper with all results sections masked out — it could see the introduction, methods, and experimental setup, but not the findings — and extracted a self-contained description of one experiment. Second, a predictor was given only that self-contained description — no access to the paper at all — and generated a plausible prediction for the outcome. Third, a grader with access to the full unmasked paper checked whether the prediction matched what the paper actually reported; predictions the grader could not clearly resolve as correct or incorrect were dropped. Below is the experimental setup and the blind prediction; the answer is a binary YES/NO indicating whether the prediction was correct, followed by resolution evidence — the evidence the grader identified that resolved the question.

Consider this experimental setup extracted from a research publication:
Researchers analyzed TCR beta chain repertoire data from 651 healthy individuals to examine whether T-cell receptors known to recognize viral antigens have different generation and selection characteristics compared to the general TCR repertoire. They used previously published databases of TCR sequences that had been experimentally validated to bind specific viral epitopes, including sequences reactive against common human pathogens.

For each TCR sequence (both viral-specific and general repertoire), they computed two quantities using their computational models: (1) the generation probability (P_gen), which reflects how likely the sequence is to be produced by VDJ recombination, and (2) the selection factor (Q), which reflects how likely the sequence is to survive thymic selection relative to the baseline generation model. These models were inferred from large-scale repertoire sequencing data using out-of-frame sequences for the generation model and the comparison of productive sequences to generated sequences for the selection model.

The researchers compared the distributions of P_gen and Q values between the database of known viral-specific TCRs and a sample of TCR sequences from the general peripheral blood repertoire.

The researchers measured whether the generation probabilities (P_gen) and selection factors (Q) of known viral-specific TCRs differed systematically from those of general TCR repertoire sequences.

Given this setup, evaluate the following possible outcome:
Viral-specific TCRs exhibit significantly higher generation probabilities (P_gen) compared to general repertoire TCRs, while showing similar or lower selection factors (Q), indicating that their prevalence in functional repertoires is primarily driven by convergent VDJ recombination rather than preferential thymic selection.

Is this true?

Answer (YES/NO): NO